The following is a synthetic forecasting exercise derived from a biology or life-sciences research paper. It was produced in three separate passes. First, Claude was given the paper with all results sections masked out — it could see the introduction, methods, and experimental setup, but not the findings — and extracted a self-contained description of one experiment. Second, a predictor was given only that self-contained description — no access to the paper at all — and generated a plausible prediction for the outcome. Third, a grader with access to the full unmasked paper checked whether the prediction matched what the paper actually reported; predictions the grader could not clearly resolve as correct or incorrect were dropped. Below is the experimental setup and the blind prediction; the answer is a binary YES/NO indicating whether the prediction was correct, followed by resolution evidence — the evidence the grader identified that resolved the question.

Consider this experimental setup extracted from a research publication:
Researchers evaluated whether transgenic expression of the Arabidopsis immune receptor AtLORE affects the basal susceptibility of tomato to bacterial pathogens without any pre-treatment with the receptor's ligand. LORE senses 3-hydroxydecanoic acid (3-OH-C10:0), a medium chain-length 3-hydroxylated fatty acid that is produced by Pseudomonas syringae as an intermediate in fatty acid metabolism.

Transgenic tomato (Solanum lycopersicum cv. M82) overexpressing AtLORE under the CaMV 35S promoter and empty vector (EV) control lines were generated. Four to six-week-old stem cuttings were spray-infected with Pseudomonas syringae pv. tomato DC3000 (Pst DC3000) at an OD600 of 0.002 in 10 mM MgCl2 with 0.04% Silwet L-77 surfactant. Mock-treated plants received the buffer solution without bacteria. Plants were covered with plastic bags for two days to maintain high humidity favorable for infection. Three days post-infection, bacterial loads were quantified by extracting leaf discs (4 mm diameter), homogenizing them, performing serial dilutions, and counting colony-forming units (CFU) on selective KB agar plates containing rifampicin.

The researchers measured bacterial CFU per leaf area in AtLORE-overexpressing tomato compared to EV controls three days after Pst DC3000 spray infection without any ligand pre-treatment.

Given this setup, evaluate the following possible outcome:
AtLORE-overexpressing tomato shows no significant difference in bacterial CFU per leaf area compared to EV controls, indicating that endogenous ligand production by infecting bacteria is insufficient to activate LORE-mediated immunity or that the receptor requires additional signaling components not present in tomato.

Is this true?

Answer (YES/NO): NO